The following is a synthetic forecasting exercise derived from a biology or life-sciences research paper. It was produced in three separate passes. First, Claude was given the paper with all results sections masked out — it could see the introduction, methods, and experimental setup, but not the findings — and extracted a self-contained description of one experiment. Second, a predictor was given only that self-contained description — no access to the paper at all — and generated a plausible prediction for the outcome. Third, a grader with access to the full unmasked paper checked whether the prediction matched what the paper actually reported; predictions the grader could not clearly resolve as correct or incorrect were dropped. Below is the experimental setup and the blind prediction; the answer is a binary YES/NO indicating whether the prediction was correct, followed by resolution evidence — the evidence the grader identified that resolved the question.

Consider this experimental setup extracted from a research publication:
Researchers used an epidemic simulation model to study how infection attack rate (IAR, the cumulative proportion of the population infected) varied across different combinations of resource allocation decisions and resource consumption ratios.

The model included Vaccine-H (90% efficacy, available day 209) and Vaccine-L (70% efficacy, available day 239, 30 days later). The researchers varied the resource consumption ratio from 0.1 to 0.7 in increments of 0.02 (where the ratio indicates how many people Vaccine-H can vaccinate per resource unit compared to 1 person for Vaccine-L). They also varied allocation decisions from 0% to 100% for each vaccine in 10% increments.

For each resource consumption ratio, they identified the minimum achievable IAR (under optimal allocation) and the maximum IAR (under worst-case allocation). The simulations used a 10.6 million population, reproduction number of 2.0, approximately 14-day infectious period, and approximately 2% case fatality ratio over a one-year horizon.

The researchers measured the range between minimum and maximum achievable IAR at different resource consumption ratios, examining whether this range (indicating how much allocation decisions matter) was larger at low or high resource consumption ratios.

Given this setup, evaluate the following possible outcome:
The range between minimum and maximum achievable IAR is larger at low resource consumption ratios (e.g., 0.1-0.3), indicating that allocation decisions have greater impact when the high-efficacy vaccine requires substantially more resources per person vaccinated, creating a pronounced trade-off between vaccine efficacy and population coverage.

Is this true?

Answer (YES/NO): YES